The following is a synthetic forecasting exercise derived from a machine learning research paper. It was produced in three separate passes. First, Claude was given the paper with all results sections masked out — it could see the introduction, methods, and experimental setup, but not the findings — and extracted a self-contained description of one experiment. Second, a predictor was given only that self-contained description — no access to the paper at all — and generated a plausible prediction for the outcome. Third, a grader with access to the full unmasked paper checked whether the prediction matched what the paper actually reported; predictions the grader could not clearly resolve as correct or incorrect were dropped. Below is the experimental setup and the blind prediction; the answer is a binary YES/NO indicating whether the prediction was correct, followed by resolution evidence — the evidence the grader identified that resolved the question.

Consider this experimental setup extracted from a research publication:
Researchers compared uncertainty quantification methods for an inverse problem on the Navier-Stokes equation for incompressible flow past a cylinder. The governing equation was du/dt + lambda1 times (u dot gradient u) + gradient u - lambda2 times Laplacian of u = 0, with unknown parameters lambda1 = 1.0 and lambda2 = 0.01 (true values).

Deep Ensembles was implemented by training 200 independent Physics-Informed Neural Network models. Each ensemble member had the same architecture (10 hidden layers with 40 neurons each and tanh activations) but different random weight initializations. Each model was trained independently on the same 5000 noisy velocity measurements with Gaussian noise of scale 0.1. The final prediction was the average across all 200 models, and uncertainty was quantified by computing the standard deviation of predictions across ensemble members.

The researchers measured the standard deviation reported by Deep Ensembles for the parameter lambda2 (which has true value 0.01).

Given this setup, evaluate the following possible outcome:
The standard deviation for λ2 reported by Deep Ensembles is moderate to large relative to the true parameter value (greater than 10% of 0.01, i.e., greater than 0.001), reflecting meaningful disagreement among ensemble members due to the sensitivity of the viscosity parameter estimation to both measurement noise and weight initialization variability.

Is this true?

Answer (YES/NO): NO